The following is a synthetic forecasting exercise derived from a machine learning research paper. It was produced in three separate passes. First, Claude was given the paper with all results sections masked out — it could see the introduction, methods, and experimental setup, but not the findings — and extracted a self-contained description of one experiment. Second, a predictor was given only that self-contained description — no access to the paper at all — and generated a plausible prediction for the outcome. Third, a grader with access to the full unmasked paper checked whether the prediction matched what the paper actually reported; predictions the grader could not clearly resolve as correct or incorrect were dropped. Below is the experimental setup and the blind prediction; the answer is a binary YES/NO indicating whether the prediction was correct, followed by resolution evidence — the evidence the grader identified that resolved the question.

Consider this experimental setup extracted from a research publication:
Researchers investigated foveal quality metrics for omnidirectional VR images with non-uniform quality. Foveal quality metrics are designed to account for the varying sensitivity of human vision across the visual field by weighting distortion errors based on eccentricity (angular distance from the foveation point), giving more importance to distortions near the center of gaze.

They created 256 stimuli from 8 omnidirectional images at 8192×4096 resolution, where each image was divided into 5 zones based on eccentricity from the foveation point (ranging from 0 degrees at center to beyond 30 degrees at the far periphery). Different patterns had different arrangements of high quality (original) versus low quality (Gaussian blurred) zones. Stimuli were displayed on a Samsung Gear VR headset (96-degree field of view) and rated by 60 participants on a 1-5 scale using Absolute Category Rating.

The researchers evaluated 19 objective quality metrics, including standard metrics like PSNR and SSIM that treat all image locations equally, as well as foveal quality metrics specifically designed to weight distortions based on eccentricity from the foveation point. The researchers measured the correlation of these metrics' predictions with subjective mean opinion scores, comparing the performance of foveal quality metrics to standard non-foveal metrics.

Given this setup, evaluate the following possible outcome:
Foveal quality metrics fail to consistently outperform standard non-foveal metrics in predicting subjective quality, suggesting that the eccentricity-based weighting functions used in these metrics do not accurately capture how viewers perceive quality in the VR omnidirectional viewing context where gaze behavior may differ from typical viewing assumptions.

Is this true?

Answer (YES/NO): YES